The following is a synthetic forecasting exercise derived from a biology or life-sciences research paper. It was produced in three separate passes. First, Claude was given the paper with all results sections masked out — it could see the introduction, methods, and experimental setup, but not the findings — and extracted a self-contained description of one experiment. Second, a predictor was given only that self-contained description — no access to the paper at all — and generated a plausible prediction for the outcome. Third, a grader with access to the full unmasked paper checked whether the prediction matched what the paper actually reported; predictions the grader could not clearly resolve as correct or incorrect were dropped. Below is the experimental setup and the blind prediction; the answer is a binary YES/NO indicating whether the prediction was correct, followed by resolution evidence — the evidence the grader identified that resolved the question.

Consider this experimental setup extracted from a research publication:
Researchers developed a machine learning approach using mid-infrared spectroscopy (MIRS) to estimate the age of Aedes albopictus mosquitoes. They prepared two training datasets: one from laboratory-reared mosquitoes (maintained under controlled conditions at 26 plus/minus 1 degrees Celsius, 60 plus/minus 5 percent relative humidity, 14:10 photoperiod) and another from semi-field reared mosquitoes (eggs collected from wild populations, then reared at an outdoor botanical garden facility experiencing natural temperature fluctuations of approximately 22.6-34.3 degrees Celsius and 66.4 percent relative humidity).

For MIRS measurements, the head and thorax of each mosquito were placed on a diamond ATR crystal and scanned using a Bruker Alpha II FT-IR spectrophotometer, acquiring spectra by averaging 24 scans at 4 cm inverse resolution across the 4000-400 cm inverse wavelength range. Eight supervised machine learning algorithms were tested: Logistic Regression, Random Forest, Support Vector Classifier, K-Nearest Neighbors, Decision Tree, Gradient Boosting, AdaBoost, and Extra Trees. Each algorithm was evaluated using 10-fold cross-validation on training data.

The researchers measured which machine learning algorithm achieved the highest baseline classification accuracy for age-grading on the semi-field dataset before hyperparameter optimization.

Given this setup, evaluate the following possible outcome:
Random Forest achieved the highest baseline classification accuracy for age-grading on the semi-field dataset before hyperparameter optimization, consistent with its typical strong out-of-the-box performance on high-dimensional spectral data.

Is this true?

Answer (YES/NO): NO